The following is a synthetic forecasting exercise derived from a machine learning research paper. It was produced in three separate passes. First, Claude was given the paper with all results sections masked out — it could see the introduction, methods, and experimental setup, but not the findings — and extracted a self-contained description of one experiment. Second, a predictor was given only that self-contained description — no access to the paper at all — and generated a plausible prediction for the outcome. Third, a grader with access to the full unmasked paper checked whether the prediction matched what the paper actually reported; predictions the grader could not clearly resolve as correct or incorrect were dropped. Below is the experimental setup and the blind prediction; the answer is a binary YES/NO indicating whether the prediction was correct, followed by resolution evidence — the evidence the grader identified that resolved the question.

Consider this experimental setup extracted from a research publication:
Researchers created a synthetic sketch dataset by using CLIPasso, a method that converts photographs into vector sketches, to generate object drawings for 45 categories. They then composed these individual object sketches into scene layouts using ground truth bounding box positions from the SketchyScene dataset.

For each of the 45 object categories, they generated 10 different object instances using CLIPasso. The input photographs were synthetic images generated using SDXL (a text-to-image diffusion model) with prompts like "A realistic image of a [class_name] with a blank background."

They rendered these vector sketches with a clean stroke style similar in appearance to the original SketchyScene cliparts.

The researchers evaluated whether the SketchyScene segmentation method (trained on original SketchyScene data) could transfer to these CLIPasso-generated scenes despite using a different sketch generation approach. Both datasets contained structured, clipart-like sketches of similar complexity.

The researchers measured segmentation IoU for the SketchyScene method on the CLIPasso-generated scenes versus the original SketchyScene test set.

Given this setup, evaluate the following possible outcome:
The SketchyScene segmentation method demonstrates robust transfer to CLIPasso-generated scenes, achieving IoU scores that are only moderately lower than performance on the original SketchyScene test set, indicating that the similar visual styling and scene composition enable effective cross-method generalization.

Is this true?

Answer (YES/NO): NO